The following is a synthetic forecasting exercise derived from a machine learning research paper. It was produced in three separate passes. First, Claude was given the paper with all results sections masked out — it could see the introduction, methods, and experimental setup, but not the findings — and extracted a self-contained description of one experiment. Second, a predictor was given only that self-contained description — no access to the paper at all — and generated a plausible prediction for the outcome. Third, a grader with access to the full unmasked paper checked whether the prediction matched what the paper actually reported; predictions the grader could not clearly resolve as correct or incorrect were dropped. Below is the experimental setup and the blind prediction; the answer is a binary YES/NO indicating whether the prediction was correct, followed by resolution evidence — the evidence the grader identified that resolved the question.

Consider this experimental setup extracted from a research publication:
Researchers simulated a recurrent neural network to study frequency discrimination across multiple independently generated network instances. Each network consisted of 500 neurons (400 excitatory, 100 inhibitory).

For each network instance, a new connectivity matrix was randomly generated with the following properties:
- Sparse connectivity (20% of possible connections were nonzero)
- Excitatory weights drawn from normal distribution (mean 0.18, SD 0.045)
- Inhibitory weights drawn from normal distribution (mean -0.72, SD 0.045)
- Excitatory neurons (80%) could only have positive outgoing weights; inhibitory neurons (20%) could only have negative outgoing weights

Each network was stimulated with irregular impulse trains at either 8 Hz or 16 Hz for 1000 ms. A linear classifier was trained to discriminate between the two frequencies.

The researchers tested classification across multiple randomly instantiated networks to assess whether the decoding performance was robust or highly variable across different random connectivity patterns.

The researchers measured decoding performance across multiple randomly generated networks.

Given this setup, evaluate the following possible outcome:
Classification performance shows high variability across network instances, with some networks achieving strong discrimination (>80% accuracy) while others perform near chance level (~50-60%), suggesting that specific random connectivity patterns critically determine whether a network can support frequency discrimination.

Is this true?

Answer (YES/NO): NO